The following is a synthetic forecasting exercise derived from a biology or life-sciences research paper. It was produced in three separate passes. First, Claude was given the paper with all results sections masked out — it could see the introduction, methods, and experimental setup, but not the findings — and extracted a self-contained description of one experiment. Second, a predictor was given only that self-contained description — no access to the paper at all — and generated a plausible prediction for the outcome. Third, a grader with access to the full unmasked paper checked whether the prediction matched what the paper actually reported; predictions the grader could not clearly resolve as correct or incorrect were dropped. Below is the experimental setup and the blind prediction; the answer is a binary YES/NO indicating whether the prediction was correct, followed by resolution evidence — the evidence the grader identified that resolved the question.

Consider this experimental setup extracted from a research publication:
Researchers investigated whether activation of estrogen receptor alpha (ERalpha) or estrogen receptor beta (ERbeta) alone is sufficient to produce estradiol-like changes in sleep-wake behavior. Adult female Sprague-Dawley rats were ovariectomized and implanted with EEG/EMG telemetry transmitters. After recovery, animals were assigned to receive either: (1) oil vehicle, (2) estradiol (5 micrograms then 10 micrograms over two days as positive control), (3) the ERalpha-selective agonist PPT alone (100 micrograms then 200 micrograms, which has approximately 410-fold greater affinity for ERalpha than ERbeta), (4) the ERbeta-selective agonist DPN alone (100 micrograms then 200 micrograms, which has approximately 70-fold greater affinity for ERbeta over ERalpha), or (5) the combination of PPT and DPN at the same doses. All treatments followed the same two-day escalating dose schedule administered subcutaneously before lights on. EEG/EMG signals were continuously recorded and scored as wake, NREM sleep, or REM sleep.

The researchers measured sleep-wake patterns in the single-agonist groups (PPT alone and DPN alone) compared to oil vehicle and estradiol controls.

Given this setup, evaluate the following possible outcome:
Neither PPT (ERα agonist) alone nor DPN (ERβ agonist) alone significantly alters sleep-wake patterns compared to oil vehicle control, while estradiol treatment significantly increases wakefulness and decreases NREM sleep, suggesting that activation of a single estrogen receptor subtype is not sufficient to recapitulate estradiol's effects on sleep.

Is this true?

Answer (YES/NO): YES